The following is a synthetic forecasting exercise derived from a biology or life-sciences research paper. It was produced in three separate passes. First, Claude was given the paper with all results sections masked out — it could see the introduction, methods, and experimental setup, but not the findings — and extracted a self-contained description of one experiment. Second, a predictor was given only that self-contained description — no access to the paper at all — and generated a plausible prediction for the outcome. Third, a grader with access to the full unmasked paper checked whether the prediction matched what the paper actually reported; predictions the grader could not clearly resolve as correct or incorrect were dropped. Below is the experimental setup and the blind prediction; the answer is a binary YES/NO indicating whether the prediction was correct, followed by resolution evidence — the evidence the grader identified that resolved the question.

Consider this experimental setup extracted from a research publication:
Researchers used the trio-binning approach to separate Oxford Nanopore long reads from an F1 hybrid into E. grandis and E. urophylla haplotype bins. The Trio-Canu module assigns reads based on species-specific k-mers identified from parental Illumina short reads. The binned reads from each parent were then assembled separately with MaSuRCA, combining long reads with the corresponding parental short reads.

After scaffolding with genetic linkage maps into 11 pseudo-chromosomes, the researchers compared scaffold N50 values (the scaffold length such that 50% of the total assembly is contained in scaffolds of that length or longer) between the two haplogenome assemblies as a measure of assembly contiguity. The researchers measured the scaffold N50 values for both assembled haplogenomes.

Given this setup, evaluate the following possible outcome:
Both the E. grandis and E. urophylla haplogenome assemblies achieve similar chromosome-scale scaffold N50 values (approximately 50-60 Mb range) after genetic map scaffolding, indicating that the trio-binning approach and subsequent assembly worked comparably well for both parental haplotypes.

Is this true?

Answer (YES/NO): NO